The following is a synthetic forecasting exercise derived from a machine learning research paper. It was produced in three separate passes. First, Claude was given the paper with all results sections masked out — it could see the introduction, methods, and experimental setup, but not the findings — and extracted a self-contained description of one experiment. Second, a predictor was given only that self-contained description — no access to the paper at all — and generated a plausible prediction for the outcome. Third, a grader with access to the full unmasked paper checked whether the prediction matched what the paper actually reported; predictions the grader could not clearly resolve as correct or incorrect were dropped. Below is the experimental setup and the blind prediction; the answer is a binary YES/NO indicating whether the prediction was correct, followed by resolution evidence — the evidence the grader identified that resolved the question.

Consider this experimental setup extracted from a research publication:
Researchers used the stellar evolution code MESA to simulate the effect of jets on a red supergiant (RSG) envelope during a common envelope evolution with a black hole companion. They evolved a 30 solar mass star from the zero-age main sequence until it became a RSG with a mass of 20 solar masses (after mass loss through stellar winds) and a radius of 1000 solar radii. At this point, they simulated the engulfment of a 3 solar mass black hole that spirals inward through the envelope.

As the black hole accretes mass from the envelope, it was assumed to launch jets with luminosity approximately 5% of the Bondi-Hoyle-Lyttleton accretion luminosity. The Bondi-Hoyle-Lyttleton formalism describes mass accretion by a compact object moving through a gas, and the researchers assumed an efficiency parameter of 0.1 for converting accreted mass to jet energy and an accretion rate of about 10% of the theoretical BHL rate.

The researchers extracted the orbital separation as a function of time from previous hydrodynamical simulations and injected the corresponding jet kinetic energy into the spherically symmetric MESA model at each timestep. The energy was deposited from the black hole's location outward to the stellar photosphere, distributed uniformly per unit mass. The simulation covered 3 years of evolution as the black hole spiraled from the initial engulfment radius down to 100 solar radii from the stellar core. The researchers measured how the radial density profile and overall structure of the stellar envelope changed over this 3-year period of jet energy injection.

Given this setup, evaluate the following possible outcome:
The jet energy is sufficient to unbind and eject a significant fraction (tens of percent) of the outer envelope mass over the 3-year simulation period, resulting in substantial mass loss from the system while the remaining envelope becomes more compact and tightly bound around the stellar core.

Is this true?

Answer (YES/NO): NO